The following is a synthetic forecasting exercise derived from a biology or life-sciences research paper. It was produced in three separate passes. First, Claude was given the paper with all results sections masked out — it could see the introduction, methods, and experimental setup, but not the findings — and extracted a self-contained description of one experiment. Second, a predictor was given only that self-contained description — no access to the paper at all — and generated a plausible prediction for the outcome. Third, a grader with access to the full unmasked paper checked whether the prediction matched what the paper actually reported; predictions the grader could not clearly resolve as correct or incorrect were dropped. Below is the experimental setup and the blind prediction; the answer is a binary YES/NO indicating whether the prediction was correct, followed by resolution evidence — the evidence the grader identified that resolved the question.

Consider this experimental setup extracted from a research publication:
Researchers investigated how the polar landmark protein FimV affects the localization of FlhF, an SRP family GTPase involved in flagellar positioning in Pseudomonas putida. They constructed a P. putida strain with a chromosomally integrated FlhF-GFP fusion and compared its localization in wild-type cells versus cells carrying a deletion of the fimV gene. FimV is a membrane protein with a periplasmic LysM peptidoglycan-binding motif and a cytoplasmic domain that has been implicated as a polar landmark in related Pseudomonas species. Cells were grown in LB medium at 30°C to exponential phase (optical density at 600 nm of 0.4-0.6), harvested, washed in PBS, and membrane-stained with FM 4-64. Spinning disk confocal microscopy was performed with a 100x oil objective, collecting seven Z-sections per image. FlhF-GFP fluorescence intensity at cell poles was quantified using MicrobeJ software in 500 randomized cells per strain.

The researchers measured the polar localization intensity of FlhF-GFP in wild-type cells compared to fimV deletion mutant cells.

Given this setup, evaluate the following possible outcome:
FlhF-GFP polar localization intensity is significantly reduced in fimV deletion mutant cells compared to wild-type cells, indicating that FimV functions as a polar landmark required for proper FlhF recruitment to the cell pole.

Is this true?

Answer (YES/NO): NO